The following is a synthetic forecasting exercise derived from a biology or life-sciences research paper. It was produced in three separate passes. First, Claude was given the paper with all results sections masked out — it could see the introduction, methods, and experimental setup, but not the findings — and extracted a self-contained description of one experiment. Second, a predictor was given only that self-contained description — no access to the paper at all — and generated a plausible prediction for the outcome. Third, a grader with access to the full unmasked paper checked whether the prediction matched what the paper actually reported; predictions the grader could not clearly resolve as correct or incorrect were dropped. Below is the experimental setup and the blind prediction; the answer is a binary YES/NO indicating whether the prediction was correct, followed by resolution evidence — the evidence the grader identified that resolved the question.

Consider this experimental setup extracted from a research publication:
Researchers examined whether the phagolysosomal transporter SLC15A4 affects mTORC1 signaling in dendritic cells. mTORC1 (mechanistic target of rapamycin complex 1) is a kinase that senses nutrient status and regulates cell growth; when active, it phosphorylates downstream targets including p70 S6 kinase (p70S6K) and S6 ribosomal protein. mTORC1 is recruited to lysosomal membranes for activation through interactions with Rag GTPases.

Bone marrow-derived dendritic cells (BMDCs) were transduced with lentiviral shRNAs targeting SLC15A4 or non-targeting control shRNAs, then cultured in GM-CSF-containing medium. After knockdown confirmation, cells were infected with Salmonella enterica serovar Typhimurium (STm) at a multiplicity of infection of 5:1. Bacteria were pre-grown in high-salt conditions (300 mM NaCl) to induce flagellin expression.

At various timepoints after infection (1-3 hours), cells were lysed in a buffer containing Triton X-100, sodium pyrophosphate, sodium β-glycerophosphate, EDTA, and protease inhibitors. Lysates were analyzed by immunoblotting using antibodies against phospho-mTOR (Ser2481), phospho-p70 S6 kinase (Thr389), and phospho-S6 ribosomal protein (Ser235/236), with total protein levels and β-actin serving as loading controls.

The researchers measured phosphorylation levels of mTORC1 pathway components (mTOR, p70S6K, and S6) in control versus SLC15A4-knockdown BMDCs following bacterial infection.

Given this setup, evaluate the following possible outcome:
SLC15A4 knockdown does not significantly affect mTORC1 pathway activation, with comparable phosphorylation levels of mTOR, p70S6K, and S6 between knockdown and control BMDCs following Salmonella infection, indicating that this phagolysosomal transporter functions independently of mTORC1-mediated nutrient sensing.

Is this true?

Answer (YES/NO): NO